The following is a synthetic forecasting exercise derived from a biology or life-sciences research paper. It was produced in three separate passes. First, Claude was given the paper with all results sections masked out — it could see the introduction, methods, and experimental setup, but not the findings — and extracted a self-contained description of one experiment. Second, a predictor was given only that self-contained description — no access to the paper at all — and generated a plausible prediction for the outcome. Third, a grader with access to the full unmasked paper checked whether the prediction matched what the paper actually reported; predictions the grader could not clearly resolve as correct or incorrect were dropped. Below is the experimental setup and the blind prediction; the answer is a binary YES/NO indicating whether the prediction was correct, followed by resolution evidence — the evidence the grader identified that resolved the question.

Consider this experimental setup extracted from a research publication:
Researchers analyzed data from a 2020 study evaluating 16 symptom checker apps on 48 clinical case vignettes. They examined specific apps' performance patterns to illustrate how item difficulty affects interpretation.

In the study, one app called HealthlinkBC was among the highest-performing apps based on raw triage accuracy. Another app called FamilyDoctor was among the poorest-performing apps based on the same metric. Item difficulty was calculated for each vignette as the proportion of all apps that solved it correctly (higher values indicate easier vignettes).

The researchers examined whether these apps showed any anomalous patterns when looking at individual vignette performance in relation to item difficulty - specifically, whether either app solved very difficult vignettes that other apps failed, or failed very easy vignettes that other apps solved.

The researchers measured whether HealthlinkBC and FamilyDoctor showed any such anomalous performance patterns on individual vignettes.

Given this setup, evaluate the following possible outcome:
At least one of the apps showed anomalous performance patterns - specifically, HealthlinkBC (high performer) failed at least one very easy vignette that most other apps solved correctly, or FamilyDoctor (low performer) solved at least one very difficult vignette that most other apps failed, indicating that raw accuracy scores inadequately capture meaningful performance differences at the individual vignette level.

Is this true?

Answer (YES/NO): YES